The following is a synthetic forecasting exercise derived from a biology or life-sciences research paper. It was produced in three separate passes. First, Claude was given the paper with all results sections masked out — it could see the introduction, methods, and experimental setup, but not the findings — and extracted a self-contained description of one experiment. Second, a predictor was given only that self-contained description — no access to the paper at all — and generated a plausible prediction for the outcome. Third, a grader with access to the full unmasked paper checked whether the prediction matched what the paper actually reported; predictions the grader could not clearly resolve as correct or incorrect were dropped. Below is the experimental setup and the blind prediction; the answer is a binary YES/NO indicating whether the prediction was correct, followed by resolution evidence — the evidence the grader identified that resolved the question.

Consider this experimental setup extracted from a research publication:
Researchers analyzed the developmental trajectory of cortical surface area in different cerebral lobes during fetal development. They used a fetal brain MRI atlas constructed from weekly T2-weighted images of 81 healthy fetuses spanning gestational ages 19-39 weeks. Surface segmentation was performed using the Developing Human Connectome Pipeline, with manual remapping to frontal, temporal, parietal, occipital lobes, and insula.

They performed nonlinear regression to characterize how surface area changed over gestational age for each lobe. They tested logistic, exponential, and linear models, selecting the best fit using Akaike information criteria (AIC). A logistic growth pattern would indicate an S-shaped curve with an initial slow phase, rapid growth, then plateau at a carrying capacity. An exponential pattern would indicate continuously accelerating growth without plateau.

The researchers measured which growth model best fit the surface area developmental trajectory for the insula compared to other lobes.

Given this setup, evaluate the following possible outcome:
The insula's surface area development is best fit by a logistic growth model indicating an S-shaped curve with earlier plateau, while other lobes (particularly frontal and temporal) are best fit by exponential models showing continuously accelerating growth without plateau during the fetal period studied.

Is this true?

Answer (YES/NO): NO